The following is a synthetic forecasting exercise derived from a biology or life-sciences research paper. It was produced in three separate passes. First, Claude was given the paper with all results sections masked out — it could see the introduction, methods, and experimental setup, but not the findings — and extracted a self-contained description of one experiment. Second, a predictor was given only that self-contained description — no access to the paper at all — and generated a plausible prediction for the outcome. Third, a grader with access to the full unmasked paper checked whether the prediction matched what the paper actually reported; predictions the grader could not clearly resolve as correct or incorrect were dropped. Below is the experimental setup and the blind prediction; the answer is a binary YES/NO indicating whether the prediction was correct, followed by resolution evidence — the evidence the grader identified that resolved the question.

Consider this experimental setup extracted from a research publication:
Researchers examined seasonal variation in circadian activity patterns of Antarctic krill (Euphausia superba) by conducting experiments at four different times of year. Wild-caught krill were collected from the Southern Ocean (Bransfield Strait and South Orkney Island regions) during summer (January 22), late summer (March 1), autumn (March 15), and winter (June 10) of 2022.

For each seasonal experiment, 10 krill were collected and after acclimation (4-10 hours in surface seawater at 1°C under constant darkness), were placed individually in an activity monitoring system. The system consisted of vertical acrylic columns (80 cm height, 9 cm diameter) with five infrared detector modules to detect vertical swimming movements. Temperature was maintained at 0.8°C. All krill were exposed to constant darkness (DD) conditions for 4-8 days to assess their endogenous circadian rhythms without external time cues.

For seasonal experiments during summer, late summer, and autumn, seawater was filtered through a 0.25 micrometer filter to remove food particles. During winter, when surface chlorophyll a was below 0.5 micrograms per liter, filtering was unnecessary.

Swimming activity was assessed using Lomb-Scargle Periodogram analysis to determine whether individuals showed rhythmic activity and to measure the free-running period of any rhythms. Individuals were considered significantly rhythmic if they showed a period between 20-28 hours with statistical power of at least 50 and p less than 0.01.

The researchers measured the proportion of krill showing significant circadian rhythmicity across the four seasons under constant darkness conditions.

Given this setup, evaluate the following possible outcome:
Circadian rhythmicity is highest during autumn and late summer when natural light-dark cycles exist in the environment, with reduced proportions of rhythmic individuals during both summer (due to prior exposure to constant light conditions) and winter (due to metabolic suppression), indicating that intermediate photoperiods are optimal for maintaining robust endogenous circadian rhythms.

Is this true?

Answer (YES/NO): YES